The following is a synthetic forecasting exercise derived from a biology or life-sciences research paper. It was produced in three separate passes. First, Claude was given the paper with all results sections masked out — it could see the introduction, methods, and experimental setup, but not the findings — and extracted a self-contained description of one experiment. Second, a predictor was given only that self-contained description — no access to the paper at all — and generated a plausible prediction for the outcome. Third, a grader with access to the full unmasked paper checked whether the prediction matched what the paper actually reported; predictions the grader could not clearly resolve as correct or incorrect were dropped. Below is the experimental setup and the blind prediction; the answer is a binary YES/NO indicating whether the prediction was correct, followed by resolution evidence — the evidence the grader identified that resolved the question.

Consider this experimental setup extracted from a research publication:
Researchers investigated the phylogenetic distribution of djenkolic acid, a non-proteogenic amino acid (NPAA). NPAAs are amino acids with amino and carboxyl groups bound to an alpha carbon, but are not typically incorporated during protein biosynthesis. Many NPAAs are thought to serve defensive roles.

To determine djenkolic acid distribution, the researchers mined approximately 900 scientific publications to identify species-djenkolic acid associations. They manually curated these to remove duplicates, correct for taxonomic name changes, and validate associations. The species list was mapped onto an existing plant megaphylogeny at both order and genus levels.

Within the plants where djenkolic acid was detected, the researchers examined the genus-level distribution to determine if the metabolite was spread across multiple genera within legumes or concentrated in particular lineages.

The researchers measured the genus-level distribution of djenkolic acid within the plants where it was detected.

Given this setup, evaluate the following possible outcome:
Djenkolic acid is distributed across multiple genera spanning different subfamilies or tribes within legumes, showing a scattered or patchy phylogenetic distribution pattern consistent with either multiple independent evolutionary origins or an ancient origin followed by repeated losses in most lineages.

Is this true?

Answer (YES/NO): NO